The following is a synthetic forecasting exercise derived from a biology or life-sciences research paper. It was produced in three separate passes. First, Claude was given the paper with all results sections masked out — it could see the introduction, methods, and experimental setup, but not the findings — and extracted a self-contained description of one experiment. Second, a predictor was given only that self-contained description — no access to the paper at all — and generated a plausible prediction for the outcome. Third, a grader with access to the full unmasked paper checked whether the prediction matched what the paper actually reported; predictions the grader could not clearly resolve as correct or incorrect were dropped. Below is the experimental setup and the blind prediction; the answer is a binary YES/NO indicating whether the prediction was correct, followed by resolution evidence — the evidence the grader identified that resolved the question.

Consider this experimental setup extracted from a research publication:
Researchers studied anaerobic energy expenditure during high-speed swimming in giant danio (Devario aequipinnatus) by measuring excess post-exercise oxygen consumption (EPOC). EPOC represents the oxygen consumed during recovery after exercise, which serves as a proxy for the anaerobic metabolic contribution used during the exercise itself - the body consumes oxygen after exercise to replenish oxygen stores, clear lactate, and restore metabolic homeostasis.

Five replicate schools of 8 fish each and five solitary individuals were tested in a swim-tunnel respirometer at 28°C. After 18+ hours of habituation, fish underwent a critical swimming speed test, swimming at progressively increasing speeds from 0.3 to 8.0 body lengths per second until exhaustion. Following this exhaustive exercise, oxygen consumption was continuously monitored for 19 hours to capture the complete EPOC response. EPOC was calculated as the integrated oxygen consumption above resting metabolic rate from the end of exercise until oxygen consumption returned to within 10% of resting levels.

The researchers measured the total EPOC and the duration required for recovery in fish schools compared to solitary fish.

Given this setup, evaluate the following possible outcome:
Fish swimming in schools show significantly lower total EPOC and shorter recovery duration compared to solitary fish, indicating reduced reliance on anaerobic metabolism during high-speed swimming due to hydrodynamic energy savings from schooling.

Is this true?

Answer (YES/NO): YES